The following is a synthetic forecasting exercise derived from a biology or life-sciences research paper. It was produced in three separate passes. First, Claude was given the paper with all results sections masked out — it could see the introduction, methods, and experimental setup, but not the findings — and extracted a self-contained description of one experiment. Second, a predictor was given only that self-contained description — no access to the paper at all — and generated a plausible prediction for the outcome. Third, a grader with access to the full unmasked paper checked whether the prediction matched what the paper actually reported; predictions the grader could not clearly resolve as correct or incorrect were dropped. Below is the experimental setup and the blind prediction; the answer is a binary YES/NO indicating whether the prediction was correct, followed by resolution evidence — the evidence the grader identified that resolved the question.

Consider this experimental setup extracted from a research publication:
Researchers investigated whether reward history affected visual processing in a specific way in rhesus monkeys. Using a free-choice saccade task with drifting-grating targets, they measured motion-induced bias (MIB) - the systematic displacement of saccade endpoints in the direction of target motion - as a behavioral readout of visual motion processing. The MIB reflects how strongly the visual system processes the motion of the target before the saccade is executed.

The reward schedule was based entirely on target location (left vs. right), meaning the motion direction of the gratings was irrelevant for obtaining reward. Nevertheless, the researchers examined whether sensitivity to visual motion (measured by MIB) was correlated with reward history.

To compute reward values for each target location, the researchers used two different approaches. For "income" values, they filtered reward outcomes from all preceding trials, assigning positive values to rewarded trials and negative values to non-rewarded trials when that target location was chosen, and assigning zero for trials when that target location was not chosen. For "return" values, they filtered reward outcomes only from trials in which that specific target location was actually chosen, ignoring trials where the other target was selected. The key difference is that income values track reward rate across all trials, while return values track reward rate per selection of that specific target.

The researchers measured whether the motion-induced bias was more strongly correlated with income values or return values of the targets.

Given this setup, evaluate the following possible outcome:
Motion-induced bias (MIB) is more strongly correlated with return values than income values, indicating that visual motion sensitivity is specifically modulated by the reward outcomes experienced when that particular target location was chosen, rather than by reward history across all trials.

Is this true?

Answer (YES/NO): YES